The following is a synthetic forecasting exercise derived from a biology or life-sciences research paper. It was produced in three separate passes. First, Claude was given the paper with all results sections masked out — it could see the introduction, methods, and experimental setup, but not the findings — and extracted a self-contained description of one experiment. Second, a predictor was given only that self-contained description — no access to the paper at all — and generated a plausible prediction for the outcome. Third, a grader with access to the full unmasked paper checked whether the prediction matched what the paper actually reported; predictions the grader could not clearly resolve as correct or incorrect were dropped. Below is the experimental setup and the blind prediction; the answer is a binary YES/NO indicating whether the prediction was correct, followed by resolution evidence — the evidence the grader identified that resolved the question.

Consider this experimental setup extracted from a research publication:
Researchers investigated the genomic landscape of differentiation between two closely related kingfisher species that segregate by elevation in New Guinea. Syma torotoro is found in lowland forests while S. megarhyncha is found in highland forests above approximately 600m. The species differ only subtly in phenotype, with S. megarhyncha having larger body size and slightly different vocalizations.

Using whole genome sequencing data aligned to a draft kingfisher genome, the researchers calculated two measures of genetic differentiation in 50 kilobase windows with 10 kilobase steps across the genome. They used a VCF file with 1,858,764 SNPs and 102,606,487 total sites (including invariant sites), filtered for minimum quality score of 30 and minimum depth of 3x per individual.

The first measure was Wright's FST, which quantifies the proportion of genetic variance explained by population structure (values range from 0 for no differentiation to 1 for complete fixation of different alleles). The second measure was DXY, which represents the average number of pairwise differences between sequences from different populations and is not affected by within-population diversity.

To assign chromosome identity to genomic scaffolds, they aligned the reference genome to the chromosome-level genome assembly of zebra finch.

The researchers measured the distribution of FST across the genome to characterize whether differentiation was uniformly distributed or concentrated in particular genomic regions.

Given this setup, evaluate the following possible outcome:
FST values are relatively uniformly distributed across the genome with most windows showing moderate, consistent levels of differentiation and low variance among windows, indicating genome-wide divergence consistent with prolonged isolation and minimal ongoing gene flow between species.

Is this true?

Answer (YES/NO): NO